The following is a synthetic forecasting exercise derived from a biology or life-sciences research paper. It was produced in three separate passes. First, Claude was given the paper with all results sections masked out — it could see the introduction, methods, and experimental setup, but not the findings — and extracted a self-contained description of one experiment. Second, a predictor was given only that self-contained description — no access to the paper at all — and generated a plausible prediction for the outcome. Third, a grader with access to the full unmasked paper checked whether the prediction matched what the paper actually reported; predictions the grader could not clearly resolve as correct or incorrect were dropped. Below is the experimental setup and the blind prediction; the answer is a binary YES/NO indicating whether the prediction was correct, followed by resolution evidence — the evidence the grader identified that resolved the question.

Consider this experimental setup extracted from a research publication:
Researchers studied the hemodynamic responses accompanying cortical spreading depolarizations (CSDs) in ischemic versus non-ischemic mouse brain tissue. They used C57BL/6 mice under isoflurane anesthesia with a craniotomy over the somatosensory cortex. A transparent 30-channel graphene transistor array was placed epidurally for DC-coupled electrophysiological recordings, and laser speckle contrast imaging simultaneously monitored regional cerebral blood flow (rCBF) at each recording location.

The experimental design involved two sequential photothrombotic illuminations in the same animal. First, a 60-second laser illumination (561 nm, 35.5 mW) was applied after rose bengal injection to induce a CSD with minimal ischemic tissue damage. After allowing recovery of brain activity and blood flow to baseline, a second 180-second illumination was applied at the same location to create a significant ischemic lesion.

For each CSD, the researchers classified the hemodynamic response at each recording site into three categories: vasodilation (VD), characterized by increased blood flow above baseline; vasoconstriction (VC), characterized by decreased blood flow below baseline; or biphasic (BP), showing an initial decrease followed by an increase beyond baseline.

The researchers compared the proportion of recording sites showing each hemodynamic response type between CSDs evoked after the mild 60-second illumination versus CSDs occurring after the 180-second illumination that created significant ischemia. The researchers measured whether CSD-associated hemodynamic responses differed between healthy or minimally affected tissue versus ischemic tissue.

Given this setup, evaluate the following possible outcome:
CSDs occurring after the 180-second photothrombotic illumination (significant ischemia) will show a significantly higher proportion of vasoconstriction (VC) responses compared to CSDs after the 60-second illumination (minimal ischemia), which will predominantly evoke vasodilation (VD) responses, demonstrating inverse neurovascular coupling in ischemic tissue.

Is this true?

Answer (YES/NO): YES